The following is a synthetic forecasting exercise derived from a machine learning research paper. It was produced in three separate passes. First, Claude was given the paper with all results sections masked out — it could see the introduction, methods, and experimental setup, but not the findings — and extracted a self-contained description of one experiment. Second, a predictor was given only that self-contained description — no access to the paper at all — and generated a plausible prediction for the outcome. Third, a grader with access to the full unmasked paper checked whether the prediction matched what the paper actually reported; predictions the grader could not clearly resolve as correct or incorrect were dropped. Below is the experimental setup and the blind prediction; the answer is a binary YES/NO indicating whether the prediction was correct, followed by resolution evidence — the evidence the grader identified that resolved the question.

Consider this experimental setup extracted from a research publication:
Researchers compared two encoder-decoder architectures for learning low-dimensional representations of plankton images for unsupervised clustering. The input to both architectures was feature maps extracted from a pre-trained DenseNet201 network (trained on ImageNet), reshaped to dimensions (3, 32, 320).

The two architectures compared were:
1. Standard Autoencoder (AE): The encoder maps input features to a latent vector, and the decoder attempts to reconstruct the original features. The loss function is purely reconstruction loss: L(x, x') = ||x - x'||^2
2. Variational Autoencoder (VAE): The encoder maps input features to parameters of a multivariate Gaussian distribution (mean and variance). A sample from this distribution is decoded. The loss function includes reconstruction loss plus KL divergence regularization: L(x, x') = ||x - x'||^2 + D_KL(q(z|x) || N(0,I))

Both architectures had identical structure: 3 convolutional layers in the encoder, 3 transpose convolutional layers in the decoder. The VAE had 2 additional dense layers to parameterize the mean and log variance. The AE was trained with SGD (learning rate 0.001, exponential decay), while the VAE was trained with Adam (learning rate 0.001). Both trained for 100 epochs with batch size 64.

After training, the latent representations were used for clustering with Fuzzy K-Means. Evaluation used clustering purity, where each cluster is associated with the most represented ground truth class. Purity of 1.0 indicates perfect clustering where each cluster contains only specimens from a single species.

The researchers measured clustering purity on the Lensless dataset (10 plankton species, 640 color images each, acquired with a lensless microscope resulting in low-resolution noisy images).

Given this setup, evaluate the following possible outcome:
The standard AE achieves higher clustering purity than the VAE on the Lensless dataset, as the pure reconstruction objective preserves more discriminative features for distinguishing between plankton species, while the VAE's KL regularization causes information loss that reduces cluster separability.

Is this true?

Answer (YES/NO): NO